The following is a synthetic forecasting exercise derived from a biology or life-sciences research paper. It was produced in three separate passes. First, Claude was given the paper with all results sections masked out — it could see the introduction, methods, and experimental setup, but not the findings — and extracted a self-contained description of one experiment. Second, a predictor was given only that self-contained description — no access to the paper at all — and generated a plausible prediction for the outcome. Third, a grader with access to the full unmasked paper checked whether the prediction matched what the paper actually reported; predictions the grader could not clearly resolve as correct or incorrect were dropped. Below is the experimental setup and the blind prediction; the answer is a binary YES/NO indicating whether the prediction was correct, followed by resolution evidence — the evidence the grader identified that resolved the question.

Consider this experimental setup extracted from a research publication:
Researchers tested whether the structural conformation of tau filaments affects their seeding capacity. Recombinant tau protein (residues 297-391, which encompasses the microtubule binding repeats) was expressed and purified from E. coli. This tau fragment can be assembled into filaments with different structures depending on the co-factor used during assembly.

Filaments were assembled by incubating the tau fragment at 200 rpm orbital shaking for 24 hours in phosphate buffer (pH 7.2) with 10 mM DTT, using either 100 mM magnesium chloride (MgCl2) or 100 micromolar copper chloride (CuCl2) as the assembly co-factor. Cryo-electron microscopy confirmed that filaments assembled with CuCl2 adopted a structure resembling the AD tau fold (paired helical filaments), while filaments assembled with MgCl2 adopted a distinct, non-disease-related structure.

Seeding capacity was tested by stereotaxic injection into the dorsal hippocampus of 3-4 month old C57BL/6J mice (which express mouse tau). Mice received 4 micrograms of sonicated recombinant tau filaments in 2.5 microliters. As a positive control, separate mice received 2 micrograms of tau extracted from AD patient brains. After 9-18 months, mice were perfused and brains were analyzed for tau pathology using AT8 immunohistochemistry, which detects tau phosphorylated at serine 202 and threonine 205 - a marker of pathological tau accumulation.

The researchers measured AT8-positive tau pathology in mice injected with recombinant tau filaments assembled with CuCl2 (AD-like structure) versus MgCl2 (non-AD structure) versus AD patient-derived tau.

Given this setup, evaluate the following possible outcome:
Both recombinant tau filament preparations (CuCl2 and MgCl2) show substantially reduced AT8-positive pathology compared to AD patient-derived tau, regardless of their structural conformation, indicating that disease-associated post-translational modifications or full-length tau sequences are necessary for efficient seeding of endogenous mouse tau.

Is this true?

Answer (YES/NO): YES